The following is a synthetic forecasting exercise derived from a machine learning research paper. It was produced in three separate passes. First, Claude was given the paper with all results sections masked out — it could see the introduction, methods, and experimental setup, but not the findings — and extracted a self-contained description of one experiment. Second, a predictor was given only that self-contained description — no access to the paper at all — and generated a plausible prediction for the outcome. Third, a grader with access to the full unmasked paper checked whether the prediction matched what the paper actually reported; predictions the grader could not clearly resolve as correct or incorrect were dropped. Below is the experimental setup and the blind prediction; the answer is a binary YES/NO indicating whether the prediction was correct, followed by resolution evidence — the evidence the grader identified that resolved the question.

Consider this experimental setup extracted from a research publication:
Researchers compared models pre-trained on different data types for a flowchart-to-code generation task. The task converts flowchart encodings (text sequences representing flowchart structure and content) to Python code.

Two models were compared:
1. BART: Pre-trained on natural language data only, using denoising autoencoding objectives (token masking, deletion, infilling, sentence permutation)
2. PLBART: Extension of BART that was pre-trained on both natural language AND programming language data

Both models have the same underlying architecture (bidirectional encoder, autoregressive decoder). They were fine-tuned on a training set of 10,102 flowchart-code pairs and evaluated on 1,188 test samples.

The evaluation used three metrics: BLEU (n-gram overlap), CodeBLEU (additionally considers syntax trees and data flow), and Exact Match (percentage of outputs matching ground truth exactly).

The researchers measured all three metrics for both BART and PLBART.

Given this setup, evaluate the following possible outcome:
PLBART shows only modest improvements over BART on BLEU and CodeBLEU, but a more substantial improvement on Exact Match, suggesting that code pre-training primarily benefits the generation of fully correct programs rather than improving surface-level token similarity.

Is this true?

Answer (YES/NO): NO